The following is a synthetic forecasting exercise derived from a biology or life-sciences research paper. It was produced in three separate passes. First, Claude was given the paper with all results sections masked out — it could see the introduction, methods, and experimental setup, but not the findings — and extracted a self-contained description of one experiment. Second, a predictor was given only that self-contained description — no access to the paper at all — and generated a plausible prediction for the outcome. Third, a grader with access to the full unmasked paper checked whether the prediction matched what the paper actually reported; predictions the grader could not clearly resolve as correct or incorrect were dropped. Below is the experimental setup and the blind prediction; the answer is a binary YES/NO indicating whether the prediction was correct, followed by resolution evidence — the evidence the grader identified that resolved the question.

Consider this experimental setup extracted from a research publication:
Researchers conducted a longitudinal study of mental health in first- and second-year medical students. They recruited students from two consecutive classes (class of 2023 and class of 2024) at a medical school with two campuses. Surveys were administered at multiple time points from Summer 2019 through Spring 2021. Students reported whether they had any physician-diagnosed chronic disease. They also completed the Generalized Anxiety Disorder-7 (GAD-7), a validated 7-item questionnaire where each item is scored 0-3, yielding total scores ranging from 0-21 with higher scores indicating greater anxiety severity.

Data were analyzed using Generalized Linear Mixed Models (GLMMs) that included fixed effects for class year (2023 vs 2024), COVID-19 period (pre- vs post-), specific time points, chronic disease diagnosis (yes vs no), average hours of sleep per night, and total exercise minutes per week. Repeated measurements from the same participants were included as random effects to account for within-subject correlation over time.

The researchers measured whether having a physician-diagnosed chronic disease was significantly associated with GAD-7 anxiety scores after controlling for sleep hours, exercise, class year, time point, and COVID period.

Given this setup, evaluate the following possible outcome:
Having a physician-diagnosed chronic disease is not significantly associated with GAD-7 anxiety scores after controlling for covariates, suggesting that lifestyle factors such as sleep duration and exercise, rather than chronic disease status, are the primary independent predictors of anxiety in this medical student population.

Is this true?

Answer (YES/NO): NO